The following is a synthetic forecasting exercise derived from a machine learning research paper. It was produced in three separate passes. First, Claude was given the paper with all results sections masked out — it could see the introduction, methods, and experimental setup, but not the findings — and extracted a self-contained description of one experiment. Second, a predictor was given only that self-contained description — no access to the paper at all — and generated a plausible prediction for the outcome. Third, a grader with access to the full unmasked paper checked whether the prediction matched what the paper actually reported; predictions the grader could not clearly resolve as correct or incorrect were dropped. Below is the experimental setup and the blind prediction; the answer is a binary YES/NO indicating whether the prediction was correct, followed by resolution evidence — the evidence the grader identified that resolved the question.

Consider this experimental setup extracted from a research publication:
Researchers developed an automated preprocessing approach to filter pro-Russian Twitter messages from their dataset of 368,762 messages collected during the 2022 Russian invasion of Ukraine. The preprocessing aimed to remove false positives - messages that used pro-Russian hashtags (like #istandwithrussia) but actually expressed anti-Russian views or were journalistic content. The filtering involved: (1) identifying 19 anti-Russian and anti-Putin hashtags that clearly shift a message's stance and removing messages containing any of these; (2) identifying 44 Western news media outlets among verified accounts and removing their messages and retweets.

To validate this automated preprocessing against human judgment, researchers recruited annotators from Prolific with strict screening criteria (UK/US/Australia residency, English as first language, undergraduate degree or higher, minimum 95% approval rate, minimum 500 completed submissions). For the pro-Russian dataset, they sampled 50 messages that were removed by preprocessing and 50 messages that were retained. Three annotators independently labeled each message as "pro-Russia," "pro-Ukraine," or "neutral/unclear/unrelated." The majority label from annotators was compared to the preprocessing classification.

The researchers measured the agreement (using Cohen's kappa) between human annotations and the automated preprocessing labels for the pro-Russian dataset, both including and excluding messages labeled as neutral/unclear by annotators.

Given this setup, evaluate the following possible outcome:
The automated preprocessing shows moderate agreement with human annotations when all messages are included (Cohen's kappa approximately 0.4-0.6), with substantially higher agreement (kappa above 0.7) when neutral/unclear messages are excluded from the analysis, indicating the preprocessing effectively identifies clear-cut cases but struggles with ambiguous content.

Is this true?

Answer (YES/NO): NO